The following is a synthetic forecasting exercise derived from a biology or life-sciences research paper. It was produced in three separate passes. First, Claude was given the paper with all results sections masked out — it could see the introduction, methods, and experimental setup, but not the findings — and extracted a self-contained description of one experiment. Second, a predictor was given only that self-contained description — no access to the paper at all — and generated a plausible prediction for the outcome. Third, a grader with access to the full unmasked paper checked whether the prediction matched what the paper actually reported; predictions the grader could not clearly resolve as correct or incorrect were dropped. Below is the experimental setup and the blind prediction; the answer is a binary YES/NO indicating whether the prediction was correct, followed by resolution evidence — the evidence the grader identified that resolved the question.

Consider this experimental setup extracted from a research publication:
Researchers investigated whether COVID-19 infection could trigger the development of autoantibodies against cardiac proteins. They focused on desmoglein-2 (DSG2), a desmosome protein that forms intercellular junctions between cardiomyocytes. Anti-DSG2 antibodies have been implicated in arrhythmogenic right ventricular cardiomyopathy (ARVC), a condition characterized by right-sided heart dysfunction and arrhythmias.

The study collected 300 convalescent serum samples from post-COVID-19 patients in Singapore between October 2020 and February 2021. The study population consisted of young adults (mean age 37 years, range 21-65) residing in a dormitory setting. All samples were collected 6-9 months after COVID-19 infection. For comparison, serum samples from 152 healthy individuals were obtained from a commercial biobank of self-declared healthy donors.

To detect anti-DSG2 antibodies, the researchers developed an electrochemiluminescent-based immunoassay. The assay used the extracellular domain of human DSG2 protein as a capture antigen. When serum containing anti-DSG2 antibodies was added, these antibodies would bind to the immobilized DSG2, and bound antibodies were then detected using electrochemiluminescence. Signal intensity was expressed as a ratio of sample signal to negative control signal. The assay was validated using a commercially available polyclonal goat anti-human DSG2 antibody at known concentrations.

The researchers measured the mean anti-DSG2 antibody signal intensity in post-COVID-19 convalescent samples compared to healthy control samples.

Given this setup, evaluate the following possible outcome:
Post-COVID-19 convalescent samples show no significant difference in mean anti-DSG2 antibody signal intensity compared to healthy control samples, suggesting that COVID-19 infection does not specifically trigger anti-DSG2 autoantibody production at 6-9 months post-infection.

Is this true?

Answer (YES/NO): NO